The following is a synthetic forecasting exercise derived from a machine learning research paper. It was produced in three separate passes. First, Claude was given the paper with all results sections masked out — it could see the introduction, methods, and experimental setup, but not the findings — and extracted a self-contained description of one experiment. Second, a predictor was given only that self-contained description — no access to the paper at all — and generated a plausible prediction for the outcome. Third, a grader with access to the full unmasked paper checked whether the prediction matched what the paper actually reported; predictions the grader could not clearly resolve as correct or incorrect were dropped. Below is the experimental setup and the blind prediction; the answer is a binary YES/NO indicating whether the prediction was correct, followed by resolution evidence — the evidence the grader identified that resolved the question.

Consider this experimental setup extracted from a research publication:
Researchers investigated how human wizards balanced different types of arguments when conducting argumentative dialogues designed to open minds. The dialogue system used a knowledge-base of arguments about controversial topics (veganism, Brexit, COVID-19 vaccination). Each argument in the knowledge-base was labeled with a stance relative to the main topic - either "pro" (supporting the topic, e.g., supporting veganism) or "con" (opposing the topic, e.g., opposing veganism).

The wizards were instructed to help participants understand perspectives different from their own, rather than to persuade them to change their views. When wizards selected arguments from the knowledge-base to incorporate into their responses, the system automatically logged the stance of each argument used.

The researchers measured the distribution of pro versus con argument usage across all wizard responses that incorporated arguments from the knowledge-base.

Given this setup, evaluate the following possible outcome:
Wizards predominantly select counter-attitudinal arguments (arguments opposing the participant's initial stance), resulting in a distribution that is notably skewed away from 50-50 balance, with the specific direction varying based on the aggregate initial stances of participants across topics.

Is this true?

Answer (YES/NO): NO